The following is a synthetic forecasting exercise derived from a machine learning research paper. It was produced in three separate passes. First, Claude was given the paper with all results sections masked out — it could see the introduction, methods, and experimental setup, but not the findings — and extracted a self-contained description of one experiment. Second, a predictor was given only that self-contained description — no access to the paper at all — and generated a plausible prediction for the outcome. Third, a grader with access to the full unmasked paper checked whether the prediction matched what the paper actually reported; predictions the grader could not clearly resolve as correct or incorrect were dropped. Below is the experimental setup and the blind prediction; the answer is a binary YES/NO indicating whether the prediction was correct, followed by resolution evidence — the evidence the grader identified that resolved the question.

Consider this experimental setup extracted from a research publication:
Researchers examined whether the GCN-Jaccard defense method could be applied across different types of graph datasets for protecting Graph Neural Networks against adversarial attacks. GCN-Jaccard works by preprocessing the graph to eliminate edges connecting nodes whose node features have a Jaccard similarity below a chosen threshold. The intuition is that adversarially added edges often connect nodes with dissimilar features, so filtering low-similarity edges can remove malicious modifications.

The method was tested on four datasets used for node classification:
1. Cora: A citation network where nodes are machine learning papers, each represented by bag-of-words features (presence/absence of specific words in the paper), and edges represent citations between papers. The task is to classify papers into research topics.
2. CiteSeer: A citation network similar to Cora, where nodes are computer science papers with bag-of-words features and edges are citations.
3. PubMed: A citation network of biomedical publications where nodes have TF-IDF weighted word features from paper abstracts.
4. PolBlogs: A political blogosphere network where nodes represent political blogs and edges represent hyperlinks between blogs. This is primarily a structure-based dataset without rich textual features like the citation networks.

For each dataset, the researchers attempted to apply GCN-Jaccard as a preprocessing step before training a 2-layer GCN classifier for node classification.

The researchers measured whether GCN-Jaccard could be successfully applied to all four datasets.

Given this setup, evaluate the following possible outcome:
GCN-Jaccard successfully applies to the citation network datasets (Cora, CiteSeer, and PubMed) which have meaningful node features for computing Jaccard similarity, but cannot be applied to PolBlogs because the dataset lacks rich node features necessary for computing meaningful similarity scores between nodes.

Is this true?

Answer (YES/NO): YES